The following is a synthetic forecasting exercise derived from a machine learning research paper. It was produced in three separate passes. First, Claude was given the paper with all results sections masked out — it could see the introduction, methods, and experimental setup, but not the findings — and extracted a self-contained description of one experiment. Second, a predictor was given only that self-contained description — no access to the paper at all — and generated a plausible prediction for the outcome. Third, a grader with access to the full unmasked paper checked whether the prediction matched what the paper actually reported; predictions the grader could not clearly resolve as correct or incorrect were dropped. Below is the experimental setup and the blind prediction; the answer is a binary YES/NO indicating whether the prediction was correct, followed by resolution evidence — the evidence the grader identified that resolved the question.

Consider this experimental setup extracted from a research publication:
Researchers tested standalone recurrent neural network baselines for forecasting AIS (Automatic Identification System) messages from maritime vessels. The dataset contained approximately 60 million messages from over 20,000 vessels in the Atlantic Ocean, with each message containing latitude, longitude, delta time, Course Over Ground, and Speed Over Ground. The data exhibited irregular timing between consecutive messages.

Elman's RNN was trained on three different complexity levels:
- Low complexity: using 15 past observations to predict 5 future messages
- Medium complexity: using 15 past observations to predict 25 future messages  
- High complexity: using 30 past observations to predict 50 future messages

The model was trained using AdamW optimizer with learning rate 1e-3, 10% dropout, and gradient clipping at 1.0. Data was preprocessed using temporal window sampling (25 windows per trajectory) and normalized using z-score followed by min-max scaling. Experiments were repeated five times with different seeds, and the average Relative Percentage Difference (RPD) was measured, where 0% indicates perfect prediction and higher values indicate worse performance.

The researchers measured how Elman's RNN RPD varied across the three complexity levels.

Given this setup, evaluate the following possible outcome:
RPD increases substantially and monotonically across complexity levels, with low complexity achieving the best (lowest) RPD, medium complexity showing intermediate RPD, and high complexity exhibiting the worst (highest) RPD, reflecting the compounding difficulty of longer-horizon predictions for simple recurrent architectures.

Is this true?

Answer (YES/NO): NO